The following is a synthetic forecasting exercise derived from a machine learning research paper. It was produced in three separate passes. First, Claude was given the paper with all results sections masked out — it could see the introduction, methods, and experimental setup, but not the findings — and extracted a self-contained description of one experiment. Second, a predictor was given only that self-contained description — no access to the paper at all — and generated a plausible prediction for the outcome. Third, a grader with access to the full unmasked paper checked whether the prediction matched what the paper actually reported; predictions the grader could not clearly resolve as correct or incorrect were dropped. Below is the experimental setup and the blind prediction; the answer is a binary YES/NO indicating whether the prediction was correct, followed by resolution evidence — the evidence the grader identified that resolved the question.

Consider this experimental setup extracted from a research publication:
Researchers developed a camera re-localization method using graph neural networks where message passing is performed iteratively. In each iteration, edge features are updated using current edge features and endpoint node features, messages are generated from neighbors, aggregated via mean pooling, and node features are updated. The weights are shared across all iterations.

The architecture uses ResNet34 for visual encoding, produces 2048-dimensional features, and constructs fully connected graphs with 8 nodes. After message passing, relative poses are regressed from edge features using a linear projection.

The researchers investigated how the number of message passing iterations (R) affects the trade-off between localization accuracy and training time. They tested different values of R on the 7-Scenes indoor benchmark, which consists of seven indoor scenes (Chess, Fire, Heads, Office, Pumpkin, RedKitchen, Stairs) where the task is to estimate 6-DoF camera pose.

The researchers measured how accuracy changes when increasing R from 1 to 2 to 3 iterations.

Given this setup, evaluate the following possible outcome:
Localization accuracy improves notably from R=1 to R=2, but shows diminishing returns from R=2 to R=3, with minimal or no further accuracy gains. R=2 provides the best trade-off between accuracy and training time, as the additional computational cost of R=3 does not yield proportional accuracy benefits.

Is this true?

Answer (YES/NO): YES